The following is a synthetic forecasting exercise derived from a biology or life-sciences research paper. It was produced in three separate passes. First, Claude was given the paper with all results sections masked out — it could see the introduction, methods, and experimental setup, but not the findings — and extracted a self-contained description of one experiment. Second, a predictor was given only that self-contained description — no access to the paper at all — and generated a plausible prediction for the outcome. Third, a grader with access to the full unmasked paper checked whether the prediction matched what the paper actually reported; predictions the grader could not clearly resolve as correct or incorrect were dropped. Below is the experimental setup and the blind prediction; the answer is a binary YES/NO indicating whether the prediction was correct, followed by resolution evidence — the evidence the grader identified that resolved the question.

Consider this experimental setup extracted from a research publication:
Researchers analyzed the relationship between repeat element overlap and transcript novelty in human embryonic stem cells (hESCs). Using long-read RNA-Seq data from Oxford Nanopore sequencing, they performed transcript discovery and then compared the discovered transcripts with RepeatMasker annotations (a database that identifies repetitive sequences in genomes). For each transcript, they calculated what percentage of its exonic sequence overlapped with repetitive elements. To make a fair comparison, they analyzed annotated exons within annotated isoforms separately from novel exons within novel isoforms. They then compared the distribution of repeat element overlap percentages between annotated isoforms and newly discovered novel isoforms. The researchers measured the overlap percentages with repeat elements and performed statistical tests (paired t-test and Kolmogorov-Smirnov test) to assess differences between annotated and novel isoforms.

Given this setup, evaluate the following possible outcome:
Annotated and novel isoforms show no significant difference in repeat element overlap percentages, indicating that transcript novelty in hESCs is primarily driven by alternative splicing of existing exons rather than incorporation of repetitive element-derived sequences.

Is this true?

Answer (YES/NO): NO